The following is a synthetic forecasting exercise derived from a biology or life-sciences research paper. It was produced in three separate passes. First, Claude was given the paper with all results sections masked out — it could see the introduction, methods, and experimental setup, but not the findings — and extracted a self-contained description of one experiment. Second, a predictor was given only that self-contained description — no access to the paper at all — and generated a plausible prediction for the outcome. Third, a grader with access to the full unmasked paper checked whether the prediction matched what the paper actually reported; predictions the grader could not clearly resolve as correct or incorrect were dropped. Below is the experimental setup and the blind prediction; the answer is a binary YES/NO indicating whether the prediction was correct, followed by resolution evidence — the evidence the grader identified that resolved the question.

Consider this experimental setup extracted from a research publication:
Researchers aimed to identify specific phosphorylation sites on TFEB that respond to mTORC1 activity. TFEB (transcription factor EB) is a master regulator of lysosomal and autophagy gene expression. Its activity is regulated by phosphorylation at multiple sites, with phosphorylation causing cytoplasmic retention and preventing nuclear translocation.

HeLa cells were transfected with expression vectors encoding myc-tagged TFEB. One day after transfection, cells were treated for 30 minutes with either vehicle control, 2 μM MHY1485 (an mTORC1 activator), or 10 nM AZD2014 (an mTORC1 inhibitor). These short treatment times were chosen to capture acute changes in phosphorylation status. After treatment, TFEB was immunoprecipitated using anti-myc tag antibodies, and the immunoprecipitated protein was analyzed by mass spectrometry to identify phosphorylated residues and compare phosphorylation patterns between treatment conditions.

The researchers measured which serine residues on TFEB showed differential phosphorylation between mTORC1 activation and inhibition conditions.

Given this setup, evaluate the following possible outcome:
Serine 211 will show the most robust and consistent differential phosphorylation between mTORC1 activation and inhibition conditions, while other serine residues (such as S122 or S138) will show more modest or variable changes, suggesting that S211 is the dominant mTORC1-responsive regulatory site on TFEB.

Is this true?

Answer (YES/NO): NO